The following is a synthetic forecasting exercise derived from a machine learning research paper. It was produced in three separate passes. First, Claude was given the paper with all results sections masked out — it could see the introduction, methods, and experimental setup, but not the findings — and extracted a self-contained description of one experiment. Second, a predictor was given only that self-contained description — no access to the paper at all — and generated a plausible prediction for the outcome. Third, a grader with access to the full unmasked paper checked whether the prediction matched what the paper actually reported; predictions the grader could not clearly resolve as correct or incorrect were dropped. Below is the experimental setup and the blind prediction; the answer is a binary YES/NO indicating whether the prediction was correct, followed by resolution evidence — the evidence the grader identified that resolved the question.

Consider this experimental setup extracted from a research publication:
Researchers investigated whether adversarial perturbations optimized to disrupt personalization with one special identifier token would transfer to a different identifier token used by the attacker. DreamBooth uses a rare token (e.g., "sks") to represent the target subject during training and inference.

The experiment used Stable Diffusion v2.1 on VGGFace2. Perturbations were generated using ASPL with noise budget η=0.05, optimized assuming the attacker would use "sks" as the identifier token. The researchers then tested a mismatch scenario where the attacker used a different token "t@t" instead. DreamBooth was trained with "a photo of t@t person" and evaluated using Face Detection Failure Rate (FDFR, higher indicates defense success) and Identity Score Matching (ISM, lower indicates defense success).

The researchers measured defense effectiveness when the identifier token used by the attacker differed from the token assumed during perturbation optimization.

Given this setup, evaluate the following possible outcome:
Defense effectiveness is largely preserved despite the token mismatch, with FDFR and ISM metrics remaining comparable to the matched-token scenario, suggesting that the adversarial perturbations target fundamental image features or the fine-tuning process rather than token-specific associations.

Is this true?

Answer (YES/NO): NO